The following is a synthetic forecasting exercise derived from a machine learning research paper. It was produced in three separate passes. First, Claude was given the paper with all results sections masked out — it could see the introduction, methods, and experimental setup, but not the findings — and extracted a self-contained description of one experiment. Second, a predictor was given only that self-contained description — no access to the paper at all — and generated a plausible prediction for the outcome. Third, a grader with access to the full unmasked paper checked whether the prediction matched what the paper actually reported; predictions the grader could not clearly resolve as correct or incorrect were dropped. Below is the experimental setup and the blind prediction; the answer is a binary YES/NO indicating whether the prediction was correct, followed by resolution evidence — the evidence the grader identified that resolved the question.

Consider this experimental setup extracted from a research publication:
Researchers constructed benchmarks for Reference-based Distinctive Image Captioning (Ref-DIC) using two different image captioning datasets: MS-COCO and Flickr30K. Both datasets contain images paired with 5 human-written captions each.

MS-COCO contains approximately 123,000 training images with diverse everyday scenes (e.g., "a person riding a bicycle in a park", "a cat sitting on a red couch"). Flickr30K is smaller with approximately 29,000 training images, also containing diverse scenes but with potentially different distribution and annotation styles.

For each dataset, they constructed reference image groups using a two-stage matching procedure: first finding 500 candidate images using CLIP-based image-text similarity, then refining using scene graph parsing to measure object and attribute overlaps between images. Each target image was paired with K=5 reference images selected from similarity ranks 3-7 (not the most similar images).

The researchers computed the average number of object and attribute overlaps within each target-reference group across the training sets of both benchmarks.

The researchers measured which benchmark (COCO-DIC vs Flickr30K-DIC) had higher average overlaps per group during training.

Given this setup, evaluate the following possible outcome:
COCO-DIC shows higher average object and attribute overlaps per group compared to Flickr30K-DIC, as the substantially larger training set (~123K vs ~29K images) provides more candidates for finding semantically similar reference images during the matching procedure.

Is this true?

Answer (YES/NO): NO